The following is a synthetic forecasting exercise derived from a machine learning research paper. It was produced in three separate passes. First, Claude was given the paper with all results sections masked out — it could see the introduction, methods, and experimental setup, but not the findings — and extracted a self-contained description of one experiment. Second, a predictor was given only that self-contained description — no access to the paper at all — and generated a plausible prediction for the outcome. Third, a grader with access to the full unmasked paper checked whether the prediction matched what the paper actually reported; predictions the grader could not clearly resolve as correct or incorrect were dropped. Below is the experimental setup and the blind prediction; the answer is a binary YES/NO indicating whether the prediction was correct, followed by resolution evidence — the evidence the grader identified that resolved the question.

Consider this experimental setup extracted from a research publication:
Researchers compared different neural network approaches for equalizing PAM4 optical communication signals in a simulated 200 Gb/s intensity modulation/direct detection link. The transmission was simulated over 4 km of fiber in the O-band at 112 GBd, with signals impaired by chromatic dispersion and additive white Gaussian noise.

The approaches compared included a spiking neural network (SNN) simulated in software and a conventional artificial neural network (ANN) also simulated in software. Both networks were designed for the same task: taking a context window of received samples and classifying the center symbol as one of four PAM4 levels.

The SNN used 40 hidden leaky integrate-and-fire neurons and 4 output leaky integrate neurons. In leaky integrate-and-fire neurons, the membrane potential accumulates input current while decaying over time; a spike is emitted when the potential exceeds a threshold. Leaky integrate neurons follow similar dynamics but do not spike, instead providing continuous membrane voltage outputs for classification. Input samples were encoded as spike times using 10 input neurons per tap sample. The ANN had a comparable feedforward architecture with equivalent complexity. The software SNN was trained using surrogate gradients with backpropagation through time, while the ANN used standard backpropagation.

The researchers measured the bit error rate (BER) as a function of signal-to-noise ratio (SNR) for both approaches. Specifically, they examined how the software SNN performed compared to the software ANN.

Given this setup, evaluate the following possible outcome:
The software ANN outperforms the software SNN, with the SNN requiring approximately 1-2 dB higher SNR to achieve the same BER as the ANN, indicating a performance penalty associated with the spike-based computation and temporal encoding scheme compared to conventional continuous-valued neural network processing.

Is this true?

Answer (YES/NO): NO